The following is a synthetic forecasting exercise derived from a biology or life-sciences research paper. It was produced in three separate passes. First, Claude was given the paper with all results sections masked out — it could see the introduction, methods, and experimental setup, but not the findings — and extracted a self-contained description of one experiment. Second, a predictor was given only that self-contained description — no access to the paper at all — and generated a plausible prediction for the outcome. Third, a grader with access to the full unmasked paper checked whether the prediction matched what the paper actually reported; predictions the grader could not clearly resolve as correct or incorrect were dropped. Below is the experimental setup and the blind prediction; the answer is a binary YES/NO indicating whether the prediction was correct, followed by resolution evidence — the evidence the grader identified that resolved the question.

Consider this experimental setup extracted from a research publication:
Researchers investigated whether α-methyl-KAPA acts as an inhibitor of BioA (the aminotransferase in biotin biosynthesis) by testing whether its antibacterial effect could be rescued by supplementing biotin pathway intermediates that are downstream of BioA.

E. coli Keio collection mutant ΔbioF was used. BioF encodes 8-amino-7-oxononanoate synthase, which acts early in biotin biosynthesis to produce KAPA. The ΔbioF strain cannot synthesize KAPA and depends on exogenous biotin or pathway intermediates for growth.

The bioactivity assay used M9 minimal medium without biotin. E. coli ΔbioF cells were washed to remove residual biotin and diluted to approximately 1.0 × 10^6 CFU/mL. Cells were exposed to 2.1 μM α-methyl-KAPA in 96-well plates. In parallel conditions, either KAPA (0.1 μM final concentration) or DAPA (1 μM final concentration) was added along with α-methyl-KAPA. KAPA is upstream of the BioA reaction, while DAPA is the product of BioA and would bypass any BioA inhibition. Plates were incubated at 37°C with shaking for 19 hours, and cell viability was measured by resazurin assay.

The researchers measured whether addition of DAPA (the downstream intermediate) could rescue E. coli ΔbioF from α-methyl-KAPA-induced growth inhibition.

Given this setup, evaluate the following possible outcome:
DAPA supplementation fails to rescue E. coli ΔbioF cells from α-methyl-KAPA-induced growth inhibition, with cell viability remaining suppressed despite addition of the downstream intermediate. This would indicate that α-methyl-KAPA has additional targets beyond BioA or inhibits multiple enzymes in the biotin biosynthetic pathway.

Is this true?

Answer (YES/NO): NO